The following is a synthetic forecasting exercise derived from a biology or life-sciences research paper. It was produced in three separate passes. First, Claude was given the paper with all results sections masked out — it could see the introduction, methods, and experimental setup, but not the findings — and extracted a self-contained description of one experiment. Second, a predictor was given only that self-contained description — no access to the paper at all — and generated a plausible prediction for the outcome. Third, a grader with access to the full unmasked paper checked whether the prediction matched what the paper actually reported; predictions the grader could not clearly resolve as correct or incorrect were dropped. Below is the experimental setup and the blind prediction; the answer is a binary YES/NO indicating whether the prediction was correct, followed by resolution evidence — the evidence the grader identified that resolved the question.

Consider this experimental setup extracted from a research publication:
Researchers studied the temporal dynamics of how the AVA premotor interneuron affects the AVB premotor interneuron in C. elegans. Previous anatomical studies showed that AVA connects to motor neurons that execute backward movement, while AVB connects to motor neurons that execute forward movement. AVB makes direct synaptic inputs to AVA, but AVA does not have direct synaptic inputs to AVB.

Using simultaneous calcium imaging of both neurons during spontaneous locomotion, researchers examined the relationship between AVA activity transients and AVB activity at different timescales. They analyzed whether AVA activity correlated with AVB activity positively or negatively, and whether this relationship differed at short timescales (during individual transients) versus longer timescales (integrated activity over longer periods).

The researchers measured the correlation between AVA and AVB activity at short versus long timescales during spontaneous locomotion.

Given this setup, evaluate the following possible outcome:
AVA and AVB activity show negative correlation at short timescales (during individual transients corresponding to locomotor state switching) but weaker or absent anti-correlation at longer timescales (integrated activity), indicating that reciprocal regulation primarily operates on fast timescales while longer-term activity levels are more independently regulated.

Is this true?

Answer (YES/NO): NO